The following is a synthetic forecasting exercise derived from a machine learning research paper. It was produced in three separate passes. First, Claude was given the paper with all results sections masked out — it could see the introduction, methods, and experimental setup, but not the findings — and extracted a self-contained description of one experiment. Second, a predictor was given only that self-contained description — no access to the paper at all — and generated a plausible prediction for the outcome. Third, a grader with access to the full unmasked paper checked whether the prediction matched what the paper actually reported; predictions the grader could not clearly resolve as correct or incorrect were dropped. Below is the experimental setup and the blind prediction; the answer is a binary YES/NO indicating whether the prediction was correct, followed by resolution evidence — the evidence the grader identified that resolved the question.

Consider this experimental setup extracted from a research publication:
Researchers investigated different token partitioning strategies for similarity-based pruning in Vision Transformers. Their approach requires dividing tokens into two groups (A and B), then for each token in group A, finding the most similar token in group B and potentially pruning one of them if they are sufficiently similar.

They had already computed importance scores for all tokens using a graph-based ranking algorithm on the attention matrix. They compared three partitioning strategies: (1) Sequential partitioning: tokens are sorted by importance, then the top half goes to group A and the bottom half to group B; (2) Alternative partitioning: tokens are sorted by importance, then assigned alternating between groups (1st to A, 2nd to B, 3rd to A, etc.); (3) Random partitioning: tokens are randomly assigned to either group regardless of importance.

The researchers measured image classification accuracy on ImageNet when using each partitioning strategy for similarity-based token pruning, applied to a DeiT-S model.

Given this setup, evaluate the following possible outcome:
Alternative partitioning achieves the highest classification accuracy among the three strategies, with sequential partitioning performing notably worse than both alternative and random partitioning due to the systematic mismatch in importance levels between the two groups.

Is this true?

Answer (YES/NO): NO